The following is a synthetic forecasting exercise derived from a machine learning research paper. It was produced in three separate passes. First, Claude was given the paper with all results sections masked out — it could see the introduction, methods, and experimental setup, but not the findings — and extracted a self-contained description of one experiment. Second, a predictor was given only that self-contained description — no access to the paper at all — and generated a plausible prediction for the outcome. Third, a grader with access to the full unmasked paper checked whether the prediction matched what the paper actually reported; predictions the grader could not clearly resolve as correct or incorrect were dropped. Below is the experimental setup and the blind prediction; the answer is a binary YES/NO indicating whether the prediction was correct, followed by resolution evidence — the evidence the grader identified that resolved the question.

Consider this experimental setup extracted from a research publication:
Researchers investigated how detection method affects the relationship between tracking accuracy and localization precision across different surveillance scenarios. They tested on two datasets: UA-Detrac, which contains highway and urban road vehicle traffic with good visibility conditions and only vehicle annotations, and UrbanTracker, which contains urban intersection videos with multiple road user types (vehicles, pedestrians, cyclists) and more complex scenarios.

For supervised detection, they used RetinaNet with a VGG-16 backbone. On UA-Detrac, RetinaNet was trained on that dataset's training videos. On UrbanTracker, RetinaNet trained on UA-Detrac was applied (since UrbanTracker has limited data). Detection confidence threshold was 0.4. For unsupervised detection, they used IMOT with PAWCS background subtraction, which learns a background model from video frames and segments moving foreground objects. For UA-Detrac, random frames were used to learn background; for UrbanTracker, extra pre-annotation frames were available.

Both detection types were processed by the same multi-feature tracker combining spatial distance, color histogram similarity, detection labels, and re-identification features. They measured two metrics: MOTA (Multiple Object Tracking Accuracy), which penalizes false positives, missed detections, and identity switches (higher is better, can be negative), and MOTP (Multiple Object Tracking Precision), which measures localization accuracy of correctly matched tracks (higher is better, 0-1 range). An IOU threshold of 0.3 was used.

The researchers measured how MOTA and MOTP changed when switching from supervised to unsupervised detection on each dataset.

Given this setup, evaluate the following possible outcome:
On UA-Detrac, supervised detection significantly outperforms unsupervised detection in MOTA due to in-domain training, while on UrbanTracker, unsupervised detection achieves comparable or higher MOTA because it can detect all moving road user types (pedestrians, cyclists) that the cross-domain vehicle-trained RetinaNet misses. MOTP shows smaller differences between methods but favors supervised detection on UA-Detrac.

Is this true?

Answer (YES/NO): NO